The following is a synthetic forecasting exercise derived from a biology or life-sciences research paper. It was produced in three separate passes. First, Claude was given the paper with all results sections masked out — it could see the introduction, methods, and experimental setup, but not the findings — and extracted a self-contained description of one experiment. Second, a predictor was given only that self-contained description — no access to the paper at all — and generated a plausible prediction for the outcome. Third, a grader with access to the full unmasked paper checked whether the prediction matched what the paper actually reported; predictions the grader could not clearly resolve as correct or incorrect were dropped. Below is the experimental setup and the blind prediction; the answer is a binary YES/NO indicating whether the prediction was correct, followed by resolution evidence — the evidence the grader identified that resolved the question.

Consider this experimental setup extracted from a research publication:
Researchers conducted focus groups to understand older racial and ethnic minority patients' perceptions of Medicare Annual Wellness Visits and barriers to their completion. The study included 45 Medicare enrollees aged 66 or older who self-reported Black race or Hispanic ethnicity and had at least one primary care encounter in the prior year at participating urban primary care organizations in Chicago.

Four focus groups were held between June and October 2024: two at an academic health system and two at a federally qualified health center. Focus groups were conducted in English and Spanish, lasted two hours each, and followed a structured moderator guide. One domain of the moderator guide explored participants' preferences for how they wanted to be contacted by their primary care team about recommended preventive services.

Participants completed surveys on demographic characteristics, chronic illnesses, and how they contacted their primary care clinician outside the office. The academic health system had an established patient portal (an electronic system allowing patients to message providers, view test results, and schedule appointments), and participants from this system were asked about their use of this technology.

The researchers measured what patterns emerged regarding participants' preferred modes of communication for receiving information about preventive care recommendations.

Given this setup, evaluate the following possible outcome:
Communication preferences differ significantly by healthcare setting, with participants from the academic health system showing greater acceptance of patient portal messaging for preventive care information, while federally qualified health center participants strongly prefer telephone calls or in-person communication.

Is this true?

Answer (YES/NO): NO